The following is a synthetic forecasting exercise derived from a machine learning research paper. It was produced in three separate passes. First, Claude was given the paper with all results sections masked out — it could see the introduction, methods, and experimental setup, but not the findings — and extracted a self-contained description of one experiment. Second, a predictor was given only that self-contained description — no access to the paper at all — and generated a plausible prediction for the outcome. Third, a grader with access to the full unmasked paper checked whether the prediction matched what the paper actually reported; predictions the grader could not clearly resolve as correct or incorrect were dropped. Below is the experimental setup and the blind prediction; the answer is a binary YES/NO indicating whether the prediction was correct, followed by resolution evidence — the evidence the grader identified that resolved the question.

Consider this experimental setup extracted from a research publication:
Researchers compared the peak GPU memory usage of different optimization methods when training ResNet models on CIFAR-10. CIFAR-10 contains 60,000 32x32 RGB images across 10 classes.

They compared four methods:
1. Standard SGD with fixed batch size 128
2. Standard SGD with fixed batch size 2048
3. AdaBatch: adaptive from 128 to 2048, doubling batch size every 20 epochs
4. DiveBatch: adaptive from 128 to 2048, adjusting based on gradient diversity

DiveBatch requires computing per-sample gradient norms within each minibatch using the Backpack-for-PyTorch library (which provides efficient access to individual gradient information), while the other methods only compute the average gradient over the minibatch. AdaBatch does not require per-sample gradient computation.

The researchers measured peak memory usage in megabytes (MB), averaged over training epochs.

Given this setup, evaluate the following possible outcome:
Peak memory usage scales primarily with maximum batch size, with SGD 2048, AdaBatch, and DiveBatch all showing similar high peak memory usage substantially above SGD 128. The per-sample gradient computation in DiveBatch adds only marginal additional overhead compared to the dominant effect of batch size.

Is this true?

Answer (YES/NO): NO